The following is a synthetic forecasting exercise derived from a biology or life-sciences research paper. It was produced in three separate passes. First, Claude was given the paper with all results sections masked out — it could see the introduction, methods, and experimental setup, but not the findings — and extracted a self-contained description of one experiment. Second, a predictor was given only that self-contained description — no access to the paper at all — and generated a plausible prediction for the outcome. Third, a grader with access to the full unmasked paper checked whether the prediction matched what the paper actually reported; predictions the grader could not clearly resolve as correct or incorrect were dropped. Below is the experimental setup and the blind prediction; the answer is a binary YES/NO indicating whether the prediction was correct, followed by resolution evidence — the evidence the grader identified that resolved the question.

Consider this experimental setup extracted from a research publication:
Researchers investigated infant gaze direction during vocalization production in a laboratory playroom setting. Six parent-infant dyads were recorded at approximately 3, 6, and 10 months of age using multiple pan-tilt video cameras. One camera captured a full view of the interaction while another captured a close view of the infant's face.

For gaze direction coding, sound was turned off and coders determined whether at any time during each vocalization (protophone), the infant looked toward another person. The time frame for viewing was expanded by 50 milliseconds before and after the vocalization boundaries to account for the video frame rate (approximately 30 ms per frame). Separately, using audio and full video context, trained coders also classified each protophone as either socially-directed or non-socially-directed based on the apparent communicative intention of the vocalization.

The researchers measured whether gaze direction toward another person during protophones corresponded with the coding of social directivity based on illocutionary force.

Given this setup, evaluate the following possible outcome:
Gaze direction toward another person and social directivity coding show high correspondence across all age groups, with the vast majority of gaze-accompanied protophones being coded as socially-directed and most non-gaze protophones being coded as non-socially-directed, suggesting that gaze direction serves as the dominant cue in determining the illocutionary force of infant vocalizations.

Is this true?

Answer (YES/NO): NO